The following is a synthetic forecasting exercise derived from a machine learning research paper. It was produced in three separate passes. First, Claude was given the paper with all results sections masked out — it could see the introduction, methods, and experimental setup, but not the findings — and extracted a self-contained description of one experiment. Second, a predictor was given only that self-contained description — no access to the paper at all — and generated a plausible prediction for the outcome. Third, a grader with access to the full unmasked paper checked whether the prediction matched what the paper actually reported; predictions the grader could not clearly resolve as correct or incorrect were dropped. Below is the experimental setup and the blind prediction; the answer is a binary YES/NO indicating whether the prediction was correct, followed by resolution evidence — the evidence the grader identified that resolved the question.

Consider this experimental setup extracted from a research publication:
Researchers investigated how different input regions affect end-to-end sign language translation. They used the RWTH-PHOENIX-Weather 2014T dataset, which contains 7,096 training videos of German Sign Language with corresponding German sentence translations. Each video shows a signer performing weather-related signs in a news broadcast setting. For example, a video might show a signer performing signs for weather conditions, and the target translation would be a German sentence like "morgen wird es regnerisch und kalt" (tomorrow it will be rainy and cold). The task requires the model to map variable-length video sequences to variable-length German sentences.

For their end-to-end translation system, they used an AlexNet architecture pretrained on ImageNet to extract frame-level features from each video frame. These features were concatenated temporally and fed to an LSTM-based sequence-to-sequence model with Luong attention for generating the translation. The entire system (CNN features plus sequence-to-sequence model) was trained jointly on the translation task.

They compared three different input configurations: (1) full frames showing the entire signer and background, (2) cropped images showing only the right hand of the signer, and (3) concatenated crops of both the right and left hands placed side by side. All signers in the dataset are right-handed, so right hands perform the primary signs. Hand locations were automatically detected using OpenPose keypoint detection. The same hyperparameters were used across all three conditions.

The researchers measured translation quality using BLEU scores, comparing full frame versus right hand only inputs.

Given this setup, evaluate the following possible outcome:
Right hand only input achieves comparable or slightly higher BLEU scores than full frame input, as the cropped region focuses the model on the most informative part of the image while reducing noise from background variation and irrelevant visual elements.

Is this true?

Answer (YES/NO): YES